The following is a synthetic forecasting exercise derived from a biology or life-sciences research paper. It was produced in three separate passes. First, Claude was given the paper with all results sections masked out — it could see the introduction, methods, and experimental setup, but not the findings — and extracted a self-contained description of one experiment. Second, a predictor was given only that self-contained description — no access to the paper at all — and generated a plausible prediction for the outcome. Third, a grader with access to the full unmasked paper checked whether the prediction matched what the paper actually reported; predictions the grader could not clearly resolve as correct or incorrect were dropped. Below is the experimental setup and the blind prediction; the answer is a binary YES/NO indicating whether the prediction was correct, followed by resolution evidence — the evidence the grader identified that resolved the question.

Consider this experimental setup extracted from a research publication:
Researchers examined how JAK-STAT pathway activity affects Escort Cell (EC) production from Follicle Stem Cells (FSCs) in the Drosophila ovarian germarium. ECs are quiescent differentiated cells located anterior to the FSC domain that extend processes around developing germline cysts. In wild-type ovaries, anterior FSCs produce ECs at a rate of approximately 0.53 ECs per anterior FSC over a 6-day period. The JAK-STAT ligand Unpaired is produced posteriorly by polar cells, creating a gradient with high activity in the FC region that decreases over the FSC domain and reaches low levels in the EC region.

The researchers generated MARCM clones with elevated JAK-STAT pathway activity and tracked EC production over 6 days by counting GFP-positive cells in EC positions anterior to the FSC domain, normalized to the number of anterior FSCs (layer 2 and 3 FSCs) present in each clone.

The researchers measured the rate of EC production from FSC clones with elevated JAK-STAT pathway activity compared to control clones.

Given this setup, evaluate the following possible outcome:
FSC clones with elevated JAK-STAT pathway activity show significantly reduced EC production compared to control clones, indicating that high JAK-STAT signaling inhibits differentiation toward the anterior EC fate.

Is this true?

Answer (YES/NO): NO